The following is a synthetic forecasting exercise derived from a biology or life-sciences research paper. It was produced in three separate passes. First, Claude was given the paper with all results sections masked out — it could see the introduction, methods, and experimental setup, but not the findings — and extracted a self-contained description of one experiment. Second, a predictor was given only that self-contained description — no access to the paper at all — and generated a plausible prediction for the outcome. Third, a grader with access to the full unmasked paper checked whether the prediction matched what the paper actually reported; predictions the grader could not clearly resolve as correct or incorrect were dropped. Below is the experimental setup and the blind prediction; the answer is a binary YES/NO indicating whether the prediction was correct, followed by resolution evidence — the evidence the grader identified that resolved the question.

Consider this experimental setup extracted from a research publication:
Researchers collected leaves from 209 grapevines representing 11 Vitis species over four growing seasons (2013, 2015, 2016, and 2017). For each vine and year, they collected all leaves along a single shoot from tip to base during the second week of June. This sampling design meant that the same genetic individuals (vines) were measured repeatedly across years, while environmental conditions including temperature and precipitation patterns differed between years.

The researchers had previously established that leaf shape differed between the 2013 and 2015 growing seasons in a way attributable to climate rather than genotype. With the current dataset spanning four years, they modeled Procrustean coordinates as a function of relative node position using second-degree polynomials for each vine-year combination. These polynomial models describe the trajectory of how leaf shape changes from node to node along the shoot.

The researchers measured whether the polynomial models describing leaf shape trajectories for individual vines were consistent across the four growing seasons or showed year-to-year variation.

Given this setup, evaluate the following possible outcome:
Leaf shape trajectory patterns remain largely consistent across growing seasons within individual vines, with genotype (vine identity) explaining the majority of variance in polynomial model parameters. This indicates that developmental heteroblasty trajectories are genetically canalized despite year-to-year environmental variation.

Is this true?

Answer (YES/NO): YES